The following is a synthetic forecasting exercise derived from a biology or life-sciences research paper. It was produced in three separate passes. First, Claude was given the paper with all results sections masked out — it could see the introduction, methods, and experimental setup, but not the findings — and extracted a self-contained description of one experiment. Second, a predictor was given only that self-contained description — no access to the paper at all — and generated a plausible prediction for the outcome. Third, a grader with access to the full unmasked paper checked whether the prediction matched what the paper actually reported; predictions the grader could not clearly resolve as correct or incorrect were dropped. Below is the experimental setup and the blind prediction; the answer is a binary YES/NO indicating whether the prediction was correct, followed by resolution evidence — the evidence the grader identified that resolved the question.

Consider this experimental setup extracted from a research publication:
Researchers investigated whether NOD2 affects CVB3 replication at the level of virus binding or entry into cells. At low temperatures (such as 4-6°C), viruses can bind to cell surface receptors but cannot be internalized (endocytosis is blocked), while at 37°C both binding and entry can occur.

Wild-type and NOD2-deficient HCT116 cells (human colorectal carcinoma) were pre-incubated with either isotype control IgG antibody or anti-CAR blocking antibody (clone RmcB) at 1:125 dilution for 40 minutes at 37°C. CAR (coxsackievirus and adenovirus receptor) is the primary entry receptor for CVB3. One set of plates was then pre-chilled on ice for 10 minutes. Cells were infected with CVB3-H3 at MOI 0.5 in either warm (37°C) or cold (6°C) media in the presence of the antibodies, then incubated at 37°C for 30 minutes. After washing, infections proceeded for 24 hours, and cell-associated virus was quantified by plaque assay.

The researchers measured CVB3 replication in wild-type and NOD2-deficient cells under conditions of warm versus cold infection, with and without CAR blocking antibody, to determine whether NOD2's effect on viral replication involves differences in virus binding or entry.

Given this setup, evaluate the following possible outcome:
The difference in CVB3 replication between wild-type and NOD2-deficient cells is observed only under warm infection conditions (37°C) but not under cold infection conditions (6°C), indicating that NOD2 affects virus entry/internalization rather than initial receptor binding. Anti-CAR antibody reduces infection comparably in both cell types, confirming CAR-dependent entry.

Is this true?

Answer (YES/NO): NO